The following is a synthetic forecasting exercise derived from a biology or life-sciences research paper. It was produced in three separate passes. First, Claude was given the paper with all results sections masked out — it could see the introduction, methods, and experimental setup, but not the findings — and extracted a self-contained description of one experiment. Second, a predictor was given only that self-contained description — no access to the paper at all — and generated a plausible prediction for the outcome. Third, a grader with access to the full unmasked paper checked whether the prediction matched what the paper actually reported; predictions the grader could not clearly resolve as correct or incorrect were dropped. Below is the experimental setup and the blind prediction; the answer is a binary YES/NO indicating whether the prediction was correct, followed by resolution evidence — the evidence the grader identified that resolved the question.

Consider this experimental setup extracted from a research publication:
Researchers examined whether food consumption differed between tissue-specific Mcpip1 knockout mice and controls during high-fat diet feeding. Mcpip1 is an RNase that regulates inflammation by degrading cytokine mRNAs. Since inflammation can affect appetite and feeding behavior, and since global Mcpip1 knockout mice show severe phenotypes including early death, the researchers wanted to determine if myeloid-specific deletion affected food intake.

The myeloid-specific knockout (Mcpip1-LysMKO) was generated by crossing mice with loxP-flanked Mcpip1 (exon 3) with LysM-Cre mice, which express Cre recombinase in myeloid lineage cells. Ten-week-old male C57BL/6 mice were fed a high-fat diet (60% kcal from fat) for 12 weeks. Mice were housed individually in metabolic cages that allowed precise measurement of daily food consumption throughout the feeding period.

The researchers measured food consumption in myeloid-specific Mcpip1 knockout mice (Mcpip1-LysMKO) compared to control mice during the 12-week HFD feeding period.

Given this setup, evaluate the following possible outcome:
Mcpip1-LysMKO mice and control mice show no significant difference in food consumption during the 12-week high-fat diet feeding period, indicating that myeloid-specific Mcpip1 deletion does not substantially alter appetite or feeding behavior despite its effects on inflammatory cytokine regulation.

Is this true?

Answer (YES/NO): NO